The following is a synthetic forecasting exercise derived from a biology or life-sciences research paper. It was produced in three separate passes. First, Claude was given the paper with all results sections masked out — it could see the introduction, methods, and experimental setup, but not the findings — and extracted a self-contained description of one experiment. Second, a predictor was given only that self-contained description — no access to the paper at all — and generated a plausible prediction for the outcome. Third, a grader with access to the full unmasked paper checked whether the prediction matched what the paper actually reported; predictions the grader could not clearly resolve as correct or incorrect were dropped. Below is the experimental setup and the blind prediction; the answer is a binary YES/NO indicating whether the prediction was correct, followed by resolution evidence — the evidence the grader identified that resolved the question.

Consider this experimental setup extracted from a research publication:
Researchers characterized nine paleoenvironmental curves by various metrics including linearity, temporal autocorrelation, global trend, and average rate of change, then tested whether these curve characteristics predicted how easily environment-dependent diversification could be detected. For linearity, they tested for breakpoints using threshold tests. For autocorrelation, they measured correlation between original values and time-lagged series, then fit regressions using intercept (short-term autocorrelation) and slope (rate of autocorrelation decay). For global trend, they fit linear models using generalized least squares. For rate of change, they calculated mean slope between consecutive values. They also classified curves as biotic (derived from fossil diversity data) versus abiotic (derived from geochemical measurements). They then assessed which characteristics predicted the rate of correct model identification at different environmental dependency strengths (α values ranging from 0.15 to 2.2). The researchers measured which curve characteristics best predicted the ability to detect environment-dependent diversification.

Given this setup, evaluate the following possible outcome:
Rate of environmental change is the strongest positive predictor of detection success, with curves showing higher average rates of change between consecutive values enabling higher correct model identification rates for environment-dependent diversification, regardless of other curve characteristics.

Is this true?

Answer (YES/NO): NO